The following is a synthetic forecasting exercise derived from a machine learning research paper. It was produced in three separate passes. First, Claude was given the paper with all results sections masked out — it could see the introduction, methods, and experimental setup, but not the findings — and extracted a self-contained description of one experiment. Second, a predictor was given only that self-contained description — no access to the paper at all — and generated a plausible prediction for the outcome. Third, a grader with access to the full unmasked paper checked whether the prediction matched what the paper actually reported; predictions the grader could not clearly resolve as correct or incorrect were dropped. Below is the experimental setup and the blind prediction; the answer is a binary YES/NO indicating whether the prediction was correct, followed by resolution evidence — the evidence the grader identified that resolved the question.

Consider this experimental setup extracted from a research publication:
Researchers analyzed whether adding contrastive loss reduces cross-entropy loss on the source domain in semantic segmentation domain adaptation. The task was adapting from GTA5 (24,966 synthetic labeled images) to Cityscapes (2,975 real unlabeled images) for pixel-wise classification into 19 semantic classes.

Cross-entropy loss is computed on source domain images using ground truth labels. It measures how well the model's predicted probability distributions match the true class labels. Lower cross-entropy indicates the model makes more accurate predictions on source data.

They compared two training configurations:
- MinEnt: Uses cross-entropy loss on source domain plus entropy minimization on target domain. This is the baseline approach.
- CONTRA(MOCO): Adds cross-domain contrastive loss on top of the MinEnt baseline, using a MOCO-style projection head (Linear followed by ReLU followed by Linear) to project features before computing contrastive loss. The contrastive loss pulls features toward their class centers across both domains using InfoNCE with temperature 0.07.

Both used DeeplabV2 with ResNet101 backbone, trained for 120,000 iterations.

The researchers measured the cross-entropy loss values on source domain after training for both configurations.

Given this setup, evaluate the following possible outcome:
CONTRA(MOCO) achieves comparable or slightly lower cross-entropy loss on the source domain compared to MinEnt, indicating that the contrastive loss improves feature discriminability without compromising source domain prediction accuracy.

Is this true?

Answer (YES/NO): NO